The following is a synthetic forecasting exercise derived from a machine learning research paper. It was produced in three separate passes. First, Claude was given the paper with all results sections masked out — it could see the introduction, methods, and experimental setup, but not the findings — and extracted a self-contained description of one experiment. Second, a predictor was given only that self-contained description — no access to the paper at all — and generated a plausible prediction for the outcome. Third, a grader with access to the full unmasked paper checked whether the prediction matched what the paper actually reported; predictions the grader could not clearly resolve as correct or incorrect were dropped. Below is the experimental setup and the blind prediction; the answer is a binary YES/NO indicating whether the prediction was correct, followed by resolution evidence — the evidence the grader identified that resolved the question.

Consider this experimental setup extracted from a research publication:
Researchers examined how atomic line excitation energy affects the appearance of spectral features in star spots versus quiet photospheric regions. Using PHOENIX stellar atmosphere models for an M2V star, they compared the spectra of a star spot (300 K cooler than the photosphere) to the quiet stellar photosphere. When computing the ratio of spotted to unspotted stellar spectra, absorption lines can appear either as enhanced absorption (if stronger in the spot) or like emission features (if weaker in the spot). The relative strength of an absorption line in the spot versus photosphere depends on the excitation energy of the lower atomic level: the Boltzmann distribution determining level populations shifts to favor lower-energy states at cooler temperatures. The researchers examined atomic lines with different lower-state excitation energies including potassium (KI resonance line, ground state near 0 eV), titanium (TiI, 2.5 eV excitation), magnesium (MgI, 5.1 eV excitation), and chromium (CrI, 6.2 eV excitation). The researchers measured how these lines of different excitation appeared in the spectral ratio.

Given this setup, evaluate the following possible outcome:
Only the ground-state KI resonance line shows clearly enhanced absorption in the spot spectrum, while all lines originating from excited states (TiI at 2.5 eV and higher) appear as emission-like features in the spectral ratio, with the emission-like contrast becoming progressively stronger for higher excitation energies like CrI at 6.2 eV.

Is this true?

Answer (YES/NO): NO